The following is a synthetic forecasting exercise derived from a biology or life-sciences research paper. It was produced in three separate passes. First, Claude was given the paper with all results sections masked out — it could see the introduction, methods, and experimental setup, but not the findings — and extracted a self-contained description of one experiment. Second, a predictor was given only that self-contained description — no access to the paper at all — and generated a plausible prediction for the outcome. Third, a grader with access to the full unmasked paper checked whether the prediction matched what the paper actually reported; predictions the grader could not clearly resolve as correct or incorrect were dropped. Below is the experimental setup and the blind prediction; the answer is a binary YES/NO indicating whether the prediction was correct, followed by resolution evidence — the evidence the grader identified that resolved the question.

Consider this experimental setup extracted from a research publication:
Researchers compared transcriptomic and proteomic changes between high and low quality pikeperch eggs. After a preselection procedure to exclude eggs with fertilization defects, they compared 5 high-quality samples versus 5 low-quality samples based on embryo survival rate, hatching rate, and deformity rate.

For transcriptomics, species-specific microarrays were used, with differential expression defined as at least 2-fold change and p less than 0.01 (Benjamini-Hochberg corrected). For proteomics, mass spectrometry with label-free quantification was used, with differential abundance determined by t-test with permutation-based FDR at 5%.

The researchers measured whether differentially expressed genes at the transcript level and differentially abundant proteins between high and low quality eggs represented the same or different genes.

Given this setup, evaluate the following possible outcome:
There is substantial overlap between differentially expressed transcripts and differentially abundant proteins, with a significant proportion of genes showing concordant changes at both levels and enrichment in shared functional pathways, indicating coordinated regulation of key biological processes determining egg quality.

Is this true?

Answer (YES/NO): NO